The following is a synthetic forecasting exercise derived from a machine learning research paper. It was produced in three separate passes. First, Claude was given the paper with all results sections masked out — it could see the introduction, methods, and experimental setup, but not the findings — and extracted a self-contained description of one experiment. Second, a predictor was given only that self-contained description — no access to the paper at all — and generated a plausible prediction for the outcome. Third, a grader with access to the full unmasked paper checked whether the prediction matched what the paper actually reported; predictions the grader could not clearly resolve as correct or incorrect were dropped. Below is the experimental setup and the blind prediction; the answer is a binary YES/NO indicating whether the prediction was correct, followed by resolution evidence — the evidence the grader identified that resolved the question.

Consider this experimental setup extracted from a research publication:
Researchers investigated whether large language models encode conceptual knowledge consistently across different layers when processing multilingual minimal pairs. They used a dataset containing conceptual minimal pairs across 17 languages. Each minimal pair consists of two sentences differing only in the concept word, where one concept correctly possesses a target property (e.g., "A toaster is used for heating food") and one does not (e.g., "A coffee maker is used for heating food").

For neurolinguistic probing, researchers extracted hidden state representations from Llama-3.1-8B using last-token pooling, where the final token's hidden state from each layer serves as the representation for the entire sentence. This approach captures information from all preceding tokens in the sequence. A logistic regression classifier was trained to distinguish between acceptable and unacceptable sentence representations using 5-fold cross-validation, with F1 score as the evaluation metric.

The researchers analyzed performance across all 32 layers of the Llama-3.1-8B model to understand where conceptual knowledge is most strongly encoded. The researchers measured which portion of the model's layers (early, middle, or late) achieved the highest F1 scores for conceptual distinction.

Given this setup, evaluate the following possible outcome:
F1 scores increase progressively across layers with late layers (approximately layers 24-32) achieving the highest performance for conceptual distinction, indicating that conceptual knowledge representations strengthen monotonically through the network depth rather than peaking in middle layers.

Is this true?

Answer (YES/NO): NO